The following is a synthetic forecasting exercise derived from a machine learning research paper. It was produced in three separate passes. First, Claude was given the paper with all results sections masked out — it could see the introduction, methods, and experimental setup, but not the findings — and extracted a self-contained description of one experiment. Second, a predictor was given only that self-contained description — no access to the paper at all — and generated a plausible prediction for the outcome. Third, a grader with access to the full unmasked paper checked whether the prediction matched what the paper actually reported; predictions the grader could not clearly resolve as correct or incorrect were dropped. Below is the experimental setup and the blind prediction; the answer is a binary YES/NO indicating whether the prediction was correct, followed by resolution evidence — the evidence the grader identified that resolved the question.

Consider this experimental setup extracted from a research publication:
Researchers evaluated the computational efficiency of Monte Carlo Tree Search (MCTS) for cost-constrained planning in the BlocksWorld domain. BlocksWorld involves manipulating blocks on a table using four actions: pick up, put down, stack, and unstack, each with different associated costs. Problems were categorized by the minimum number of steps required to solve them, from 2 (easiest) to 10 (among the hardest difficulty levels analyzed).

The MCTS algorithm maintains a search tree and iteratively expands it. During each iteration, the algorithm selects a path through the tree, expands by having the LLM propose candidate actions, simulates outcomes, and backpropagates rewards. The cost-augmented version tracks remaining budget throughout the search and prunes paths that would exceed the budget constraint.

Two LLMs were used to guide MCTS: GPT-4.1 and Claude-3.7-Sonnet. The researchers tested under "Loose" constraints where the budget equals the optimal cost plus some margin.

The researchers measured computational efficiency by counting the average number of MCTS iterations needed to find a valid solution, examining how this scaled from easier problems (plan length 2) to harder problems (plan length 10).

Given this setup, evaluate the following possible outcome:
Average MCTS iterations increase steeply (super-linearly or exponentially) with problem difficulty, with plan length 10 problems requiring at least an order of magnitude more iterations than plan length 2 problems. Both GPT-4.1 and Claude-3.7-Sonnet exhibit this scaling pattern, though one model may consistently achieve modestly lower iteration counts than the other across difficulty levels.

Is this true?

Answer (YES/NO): NO